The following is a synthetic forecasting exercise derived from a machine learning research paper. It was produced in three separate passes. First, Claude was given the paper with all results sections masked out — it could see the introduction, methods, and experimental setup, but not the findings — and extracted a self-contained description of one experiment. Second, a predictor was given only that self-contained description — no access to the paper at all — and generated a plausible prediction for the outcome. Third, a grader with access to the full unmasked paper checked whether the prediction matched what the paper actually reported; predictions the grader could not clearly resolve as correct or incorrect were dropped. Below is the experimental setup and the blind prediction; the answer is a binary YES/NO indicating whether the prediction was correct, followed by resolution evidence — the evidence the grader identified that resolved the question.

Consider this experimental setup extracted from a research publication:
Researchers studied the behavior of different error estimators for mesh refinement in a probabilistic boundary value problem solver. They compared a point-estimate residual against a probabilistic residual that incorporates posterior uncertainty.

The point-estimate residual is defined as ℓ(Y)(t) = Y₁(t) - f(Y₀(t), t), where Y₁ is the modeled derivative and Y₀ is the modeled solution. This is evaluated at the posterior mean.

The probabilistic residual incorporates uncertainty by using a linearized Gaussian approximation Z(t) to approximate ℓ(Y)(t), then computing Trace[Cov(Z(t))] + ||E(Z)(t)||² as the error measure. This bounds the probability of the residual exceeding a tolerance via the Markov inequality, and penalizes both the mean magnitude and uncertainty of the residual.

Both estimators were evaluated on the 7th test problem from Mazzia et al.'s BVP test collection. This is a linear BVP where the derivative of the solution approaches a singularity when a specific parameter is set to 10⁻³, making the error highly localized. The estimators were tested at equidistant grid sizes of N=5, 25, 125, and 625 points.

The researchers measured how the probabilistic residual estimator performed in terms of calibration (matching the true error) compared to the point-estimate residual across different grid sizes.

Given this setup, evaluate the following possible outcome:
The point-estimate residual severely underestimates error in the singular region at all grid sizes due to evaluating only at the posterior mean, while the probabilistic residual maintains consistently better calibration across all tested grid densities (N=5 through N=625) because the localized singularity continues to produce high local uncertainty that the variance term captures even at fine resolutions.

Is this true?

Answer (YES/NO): NO